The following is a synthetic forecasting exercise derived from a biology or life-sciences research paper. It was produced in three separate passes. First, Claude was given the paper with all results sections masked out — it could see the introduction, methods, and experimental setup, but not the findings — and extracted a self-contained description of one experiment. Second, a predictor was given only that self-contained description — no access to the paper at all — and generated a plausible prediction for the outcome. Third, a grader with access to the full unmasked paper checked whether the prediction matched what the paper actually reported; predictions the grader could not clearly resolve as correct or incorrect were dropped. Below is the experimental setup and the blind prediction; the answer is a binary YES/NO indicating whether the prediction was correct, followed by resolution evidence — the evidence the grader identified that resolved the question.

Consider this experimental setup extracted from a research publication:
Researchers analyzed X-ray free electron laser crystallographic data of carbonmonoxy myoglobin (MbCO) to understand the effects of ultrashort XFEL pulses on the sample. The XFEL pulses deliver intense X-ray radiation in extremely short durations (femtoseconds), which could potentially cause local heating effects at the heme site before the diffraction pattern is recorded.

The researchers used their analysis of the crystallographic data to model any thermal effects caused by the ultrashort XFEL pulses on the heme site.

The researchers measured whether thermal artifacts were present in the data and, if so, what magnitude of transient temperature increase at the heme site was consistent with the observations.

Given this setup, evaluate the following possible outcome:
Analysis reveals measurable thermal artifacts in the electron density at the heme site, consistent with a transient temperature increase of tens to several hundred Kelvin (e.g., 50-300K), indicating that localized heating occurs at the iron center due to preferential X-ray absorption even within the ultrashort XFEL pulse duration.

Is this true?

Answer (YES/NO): YES